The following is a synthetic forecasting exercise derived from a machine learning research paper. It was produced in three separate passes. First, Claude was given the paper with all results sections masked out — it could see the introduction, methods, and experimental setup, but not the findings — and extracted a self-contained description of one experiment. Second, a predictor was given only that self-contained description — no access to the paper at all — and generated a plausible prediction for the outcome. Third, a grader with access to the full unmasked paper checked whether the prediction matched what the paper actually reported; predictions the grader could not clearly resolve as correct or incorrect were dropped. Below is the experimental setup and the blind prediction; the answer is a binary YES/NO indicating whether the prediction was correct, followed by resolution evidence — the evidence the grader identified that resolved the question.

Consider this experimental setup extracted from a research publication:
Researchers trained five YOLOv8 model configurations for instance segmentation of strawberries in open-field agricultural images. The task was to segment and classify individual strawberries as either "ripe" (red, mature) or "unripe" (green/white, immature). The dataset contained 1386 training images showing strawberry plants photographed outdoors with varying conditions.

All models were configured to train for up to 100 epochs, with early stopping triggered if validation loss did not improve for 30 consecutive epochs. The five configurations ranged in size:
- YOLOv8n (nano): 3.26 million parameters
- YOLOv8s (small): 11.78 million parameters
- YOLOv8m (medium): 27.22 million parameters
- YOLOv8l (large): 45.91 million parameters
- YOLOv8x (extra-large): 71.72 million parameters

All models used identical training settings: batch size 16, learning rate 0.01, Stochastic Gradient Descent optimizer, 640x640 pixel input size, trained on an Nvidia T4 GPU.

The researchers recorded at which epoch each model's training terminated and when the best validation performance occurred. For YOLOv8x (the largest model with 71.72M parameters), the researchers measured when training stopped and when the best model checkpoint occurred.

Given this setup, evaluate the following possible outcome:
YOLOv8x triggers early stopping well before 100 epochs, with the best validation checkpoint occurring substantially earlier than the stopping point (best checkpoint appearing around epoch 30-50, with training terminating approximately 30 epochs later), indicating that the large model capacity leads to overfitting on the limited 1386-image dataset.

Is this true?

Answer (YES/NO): NO